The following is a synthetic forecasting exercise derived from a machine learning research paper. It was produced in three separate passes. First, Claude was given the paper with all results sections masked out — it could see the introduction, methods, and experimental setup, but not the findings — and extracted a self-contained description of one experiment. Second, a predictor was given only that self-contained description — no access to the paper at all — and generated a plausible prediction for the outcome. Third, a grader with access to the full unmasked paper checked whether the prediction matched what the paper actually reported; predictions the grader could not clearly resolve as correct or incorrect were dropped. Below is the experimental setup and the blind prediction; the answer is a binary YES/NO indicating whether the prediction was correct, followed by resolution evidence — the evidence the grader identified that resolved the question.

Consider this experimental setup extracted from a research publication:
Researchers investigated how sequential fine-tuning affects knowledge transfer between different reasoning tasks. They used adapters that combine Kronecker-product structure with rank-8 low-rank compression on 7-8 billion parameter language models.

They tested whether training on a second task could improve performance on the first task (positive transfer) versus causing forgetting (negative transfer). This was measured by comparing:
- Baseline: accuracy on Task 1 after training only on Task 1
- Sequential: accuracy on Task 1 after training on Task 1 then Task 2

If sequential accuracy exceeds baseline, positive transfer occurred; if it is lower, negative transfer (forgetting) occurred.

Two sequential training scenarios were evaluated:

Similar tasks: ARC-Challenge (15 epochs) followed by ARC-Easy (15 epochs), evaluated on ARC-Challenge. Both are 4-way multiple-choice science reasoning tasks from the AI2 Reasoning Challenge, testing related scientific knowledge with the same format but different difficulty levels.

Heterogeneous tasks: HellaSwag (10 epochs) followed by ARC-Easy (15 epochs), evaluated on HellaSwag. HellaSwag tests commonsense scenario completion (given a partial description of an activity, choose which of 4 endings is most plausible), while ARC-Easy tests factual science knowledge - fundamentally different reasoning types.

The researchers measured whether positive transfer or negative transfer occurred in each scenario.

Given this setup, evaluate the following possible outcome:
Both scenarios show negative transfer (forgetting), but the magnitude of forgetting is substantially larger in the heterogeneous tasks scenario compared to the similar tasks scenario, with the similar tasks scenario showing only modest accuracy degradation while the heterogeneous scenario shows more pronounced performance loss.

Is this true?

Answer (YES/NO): NO